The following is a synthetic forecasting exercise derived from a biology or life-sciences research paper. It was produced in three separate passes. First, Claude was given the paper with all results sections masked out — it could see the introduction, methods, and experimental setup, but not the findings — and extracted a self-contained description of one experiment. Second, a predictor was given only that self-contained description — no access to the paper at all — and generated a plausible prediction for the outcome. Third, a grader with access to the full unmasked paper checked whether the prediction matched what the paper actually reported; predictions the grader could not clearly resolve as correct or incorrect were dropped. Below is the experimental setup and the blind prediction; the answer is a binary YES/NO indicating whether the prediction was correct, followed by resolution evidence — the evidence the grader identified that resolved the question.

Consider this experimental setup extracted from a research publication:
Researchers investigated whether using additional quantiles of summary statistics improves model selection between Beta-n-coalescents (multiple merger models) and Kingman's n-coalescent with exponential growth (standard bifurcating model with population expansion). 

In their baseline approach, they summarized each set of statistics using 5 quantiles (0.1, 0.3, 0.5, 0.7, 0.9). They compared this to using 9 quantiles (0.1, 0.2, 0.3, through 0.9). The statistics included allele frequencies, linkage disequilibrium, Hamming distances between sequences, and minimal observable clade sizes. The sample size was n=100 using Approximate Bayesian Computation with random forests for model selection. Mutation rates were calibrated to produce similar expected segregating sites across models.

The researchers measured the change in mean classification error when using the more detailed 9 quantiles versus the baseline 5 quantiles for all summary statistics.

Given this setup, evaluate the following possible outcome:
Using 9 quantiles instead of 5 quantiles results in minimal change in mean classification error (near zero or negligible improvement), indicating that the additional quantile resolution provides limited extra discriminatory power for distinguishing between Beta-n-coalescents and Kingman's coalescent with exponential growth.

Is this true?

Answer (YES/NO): YES